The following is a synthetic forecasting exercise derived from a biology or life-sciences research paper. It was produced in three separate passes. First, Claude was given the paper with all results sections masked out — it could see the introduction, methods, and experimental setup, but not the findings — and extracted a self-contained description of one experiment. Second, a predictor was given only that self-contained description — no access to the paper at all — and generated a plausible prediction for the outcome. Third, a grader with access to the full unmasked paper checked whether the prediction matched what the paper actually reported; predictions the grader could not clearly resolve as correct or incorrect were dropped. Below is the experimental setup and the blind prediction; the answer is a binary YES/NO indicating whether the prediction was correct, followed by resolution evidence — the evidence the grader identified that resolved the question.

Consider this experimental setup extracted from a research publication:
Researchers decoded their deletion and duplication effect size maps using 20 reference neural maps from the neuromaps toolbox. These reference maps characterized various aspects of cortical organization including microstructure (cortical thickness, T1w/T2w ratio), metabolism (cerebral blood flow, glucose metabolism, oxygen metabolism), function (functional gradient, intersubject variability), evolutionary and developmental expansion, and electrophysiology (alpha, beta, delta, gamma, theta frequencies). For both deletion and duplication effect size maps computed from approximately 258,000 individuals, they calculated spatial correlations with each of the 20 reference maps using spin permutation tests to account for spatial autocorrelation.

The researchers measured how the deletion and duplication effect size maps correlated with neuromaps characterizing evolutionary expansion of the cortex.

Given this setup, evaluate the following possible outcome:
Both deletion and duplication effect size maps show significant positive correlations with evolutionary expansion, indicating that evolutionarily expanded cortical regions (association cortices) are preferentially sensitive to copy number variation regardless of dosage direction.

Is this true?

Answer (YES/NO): NO